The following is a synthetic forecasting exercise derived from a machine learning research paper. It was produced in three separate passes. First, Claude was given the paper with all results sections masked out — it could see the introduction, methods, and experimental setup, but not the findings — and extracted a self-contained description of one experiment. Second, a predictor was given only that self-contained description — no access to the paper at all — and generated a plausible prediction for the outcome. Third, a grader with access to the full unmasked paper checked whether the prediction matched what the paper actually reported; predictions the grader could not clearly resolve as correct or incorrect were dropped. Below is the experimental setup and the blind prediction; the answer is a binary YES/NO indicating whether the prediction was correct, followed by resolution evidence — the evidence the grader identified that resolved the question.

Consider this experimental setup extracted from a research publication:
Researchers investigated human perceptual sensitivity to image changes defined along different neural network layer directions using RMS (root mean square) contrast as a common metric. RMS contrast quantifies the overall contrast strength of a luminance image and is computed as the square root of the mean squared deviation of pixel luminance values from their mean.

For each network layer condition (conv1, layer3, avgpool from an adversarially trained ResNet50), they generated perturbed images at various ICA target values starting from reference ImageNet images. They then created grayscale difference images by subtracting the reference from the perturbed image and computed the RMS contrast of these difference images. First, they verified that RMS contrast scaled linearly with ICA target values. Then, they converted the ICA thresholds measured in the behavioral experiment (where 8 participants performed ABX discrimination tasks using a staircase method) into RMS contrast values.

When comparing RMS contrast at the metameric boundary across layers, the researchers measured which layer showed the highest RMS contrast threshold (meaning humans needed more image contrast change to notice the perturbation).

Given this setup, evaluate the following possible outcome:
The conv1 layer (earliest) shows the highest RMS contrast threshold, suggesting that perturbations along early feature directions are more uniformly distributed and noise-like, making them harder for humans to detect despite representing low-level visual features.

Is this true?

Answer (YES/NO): YES